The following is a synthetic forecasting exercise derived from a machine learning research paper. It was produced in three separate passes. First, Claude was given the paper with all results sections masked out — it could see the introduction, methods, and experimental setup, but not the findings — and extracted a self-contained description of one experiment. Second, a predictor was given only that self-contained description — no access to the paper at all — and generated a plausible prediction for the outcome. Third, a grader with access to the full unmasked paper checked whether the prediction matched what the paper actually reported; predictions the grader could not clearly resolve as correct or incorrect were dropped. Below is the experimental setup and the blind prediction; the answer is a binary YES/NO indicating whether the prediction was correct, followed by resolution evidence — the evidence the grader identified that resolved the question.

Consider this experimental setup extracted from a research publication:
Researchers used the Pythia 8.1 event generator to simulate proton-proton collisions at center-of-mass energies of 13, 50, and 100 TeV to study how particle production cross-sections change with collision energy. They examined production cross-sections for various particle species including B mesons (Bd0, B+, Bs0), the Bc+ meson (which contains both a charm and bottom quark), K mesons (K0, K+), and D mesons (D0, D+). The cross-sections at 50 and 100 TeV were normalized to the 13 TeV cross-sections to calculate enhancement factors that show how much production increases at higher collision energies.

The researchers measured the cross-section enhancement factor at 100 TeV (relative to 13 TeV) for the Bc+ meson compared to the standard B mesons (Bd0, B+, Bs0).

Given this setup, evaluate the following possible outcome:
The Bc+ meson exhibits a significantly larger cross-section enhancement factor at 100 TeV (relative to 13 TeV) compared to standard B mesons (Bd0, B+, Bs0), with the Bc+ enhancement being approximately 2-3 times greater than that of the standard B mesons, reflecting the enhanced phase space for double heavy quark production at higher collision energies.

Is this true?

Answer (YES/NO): YES